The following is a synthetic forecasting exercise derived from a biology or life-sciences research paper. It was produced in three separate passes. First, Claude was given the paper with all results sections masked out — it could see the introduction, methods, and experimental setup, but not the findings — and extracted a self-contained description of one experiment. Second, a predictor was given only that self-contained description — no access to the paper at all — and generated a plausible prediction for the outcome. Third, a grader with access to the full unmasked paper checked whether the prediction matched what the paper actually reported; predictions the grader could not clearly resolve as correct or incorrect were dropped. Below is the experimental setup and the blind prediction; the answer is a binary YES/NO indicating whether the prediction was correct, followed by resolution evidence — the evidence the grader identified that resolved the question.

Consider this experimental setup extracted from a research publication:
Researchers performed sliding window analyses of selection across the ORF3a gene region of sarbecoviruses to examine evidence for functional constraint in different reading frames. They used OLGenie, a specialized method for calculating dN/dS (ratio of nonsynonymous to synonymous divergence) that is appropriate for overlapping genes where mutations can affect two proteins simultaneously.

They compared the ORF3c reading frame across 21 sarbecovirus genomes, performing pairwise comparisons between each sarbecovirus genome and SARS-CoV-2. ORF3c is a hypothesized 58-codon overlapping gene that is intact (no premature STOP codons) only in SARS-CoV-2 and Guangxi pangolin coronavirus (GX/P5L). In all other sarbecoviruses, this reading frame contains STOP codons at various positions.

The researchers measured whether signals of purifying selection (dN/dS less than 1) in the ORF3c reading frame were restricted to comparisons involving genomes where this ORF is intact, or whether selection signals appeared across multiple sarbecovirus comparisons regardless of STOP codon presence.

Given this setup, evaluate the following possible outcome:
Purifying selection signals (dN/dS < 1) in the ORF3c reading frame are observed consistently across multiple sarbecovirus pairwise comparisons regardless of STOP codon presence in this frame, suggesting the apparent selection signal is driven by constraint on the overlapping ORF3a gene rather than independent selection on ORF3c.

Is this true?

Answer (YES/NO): NO